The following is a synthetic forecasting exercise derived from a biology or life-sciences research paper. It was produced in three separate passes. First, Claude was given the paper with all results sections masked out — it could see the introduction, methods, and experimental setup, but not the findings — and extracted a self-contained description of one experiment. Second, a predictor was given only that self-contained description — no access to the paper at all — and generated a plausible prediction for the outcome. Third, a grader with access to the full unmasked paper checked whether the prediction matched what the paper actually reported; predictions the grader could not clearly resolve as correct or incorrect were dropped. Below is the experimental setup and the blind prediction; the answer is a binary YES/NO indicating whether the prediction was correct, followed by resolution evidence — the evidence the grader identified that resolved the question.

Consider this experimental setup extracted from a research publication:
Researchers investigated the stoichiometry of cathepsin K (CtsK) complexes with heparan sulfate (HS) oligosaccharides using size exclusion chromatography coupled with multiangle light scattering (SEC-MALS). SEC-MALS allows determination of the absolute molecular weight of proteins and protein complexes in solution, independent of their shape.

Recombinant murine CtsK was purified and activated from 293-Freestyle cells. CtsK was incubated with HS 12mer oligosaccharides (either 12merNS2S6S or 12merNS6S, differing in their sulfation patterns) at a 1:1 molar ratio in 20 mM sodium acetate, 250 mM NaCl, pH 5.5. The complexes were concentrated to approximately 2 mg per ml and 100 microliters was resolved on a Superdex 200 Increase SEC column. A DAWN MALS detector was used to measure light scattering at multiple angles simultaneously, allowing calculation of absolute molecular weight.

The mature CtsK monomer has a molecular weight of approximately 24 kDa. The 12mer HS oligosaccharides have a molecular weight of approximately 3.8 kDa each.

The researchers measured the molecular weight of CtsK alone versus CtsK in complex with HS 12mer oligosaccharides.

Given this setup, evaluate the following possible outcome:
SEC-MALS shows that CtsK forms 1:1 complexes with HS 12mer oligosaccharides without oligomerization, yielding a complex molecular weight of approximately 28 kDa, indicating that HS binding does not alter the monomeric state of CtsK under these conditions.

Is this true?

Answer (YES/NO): NO